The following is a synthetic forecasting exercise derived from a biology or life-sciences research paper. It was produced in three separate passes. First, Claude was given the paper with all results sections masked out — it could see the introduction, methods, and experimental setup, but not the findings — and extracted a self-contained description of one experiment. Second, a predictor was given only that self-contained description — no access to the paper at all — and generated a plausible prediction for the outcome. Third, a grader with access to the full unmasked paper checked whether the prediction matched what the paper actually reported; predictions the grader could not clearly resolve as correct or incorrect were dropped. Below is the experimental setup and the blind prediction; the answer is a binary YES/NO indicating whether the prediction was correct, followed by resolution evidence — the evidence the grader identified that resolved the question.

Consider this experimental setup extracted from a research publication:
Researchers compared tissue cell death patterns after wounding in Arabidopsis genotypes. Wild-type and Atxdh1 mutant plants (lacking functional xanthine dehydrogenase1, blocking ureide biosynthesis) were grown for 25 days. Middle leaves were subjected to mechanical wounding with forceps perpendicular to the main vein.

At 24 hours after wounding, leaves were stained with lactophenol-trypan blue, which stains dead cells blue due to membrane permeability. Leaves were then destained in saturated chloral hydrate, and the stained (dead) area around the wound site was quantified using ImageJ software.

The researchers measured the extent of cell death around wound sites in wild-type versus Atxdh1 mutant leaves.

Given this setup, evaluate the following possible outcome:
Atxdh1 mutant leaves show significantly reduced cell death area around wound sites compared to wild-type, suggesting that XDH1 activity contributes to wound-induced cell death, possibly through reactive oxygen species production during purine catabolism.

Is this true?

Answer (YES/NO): NO